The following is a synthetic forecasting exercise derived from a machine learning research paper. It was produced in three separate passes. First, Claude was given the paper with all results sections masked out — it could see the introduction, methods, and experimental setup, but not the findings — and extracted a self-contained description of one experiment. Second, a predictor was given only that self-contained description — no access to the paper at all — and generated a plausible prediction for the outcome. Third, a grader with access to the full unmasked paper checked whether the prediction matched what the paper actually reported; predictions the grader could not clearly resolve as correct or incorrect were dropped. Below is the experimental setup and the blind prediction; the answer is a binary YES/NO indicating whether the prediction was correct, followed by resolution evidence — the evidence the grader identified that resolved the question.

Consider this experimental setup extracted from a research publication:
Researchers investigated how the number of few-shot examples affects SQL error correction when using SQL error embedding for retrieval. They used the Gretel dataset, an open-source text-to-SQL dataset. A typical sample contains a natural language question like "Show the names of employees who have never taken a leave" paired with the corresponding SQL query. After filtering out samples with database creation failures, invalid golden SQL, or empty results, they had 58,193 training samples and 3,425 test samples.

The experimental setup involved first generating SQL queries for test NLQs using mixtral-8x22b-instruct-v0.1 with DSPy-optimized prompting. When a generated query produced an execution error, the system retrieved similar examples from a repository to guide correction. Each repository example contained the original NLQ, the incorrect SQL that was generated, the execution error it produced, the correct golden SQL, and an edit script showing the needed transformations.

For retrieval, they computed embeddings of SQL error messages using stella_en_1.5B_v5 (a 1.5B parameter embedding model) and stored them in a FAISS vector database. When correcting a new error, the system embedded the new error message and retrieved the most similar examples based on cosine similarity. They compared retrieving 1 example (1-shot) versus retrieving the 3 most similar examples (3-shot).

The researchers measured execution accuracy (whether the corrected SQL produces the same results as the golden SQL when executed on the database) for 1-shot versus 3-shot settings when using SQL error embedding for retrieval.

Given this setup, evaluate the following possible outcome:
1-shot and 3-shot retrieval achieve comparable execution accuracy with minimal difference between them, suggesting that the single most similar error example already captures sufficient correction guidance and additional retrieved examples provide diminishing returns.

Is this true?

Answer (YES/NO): YES